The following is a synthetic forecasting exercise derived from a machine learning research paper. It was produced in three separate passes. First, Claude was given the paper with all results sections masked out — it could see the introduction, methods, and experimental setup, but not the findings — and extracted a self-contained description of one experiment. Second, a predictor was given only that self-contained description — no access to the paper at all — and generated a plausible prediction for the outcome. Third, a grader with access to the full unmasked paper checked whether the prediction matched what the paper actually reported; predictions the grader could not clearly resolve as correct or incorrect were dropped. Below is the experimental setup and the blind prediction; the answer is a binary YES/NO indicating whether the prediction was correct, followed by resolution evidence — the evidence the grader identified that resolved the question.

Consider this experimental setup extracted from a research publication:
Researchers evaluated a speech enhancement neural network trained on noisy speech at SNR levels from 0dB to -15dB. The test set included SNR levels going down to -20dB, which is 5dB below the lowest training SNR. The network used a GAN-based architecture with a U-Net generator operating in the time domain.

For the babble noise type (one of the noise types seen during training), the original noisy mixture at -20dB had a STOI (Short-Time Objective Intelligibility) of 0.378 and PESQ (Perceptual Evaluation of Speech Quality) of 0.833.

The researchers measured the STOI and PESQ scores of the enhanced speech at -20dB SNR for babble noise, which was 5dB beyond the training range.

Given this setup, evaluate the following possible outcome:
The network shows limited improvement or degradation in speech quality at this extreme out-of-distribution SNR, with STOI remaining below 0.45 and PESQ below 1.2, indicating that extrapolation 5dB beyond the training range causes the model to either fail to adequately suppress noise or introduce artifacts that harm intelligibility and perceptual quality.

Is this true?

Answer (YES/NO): NO